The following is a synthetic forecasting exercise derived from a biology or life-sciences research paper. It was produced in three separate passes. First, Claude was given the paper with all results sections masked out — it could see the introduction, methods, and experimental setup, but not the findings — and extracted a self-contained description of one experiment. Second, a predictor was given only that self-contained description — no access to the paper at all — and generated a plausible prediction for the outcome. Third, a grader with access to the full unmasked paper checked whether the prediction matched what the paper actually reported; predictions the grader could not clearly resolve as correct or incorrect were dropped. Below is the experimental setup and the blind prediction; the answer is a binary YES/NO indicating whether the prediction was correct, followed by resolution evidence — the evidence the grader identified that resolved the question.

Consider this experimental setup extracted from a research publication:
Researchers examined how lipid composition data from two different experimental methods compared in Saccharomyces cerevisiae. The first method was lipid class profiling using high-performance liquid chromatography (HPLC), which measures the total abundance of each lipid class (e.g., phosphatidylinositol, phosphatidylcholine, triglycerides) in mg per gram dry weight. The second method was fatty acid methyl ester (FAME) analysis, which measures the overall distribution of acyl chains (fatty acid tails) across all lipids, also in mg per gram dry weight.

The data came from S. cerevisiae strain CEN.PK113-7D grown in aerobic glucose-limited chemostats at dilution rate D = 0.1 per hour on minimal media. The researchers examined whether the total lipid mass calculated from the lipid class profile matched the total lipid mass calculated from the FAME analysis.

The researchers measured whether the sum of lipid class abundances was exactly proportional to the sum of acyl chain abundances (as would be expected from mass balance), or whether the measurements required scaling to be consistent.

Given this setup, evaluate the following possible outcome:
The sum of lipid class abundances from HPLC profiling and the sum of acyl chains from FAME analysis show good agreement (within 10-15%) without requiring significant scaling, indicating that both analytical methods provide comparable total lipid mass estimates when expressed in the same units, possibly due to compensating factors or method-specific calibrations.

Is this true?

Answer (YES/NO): NO